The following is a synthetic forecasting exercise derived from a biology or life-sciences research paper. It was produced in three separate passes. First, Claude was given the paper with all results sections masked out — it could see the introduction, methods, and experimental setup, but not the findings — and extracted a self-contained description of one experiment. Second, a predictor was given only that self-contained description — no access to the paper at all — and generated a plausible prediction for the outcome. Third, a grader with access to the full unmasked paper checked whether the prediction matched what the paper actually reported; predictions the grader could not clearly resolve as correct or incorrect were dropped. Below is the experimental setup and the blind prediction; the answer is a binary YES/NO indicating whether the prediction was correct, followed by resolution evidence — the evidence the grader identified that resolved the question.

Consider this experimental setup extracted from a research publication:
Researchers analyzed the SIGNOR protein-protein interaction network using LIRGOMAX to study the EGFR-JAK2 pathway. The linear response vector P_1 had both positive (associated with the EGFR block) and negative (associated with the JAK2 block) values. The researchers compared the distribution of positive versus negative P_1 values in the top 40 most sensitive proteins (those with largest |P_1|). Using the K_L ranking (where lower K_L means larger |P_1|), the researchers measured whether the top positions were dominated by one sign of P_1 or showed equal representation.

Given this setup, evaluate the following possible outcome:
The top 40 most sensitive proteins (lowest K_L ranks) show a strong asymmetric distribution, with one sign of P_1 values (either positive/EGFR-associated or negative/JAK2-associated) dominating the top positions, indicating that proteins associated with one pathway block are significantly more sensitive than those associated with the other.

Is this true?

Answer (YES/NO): YES